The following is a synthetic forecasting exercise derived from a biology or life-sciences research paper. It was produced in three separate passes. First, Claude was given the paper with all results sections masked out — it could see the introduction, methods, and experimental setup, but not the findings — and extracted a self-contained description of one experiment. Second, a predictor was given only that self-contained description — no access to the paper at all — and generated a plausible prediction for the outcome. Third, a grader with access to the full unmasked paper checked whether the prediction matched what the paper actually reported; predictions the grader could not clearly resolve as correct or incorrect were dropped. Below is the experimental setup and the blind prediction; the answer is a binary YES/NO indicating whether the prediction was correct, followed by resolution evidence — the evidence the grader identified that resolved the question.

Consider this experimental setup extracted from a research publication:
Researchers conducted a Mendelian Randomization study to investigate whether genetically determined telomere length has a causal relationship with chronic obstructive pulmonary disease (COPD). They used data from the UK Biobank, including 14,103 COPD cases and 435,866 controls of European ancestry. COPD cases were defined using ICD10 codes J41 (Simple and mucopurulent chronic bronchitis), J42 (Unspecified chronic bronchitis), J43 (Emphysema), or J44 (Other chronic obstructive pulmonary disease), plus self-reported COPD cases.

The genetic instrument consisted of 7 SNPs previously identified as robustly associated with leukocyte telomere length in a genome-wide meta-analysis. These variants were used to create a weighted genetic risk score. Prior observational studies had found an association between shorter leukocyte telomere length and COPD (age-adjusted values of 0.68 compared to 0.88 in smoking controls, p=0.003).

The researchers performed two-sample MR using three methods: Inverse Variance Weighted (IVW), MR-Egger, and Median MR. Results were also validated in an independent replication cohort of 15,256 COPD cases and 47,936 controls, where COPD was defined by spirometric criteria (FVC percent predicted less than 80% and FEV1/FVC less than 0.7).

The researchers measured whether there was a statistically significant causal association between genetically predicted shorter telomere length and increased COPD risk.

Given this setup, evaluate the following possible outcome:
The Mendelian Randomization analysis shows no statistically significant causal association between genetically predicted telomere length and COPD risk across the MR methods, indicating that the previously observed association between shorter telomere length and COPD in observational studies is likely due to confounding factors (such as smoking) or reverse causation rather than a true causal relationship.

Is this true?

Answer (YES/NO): YES